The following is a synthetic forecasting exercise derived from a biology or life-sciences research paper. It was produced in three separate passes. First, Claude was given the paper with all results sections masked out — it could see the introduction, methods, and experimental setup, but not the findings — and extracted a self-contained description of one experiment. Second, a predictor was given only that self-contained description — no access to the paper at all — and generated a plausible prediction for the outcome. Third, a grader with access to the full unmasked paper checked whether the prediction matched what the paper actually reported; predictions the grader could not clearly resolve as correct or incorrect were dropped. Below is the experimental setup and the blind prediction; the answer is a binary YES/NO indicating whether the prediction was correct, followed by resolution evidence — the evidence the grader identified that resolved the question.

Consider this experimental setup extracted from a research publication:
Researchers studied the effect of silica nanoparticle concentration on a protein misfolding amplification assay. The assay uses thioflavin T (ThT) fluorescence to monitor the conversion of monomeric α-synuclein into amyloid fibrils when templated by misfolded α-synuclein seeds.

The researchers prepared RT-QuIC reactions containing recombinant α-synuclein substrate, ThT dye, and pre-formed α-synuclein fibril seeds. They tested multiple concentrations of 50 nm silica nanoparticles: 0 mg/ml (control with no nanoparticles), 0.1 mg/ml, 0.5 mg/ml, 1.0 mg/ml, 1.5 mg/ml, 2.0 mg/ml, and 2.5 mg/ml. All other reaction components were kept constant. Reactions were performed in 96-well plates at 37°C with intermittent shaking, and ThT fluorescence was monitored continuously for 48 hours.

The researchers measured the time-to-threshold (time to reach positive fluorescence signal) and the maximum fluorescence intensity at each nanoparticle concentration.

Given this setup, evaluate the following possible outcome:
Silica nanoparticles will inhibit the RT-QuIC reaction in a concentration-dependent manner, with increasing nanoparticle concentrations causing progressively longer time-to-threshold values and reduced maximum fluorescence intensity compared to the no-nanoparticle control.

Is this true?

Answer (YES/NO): NO